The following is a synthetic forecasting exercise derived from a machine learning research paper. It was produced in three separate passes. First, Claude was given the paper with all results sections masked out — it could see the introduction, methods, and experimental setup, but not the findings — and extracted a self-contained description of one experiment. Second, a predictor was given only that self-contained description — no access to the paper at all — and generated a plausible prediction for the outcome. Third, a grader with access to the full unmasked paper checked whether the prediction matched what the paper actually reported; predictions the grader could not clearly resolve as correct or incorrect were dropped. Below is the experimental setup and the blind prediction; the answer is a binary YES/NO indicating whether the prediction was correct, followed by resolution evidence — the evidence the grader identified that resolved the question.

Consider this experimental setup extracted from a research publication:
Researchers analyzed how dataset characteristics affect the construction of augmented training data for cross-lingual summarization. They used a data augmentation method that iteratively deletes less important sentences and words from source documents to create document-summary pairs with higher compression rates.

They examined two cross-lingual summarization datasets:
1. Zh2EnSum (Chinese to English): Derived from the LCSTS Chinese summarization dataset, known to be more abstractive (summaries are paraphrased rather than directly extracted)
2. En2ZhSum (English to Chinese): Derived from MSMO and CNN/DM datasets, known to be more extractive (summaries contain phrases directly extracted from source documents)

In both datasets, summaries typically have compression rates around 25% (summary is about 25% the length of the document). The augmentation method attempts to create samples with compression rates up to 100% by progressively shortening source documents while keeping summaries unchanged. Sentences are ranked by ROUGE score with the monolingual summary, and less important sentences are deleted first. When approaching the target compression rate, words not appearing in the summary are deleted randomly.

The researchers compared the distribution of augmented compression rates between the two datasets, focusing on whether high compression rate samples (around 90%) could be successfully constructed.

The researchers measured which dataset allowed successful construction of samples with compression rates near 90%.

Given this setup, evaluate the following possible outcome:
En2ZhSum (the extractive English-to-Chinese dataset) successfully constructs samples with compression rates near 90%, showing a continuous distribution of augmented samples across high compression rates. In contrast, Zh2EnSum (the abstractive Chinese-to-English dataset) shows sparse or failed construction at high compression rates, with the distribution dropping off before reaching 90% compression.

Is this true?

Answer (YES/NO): NO